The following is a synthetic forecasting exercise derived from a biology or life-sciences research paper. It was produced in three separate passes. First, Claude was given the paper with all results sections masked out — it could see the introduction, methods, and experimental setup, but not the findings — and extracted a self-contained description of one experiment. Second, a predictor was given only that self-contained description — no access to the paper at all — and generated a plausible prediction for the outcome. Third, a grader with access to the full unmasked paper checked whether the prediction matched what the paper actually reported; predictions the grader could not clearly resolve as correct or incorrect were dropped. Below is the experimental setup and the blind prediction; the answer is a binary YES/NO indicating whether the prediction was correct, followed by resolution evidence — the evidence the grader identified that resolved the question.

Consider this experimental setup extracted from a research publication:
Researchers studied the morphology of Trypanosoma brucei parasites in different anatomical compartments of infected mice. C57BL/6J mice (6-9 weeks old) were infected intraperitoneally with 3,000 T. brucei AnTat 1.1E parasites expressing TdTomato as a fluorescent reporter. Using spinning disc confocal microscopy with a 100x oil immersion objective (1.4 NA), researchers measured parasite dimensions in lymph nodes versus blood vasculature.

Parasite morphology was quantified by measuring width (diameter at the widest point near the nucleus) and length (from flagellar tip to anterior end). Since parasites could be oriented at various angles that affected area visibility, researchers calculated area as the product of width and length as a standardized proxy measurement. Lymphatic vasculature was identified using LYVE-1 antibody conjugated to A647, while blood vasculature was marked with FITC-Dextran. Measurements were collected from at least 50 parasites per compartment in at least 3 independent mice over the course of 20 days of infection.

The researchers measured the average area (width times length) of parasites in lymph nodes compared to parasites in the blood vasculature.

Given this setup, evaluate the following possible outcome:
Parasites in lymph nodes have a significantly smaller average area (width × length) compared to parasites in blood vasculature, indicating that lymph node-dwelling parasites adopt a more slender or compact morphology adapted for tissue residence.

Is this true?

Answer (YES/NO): NO